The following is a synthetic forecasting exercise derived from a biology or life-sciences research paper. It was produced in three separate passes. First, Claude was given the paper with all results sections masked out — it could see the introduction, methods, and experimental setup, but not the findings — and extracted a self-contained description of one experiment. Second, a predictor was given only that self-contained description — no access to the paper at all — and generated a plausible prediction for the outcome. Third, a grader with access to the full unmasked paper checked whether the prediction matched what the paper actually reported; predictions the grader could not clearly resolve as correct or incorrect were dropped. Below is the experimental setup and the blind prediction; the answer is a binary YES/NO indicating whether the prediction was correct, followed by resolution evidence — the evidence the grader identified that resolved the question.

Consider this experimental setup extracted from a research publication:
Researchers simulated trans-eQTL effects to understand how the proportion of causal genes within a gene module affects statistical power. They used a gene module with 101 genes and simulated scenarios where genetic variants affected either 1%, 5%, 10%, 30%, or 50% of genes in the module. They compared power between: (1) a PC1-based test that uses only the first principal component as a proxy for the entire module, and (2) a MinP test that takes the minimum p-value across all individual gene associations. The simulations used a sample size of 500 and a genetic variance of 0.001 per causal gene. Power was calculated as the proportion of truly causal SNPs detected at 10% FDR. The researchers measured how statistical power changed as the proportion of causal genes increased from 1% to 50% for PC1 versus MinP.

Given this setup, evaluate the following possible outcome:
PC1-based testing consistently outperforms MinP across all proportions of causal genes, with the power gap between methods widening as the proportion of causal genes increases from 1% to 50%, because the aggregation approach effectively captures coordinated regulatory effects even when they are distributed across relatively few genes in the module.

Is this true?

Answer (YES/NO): NO